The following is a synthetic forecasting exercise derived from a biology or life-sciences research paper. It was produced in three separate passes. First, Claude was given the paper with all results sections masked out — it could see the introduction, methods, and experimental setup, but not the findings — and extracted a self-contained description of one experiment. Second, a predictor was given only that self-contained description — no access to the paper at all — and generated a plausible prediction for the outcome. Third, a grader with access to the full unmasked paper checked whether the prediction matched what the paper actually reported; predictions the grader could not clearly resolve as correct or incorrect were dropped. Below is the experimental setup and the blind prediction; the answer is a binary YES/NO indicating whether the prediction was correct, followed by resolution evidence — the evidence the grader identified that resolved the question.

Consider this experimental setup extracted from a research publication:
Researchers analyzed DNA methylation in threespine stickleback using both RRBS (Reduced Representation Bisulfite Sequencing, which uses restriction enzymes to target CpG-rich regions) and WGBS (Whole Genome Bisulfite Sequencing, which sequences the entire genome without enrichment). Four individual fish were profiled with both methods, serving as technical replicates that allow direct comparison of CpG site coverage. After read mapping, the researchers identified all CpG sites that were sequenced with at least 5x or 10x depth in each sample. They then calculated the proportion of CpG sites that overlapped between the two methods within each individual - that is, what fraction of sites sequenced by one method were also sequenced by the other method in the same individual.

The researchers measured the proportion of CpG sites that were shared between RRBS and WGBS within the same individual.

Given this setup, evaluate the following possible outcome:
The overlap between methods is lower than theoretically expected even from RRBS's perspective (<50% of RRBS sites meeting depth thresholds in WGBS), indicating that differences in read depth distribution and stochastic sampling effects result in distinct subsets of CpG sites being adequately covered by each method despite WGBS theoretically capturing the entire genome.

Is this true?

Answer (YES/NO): YES